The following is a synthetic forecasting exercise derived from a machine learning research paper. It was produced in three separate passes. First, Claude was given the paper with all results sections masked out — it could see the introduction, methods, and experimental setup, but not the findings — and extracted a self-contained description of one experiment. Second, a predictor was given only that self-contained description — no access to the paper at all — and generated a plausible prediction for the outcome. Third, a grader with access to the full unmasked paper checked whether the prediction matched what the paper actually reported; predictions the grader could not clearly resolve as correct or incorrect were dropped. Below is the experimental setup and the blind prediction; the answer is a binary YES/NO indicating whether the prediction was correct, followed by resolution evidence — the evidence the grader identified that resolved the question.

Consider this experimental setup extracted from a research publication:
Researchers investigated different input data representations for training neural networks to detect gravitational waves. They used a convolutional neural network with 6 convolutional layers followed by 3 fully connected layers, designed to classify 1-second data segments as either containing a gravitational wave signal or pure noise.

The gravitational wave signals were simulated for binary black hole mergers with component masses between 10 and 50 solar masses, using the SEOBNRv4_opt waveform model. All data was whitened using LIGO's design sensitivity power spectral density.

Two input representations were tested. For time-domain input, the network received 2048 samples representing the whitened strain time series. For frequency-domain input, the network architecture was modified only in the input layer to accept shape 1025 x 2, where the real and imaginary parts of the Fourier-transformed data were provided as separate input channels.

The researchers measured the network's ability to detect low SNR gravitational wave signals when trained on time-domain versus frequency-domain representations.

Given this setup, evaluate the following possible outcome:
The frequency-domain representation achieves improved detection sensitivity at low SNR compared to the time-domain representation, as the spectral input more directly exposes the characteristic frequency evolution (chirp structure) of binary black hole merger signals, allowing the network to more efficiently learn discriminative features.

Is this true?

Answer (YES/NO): NO